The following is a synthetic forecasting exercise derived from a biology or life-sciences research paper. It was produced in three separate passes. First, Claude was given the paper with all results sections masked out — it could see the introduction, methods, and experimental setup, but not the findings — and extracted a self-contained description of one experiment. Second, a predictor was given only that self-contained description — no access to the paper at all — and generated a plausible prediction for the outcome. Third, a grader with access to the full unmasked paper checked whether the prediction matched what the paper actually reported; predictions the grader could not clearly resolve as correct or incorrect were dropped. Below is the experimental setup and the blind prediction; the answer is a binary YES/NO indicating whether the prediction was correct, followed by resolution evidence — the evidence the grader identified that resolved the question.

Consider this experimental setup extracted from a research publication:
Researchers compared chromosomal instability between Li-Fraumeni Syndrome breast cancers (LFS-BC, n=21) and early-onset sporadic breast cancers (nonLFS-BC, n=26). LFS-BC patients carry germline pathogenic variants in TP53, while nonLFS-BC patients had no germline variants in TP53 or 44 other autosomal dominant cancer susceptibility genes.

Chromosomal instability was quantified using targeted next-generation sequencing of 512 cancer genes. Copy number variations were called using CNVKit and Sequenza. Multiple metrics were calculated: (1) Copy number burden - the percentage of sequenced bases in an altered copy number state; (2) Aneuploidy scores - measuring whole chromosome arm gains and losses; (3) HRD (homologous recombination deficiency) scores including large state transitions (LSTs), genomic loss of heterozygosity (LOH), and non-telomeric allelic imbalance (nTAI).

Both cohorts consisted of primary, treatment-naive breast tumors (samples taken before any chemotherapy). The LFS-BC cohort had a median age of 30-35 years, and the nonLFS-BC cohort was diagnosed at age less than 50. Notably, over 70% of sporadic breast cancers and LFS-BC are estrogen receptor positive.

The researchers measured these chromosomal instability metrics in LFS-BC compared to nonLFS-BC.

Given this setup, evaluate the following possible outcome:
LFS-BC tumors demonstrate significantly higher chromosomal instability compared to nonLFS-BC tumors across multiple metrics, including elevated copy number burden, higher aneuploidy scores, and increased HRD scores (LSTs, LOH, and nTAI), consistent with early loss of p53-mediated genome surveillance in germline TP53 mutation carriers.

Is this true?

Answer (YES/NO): NO